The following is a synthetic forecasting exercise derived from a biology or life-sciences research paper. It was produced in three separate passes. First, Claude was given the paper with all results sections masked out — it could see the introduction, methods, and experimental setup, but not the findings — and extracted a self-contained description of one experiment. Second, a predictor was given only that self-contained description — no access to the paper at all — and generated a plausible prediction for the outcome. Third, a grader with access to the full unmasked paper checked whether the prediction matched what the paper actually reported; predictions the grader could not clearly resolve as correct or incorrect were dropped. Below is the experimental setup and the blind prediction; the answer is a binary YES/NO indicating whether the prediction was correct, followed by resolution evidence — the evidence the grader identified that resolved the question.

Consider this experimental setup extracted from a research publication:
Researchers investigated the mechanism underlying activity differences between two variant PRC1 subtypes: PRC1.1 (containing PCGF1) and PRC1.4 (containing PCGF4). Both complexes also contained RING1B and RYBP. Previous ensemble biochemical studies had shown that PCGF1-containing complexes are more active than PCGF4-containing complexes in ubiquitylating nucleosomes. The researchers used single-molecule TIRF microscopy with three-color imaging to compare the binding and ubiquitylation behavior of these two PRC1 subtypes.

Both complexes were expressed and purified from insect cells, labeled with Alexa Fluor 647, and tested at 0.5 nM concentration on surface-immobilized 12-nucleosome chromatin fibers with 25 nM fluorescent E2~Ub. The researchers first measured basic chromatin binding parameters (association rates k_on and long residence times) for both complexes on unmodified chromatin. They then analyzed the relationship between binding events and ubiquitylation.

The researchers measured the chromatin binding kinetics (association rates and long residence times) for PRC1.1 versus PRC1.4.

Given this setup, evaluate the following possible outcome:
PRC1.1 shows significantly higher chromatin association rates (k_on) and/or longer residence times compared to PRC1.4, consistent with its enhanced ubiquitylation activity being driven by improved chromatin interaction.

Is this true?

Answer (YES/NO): NO